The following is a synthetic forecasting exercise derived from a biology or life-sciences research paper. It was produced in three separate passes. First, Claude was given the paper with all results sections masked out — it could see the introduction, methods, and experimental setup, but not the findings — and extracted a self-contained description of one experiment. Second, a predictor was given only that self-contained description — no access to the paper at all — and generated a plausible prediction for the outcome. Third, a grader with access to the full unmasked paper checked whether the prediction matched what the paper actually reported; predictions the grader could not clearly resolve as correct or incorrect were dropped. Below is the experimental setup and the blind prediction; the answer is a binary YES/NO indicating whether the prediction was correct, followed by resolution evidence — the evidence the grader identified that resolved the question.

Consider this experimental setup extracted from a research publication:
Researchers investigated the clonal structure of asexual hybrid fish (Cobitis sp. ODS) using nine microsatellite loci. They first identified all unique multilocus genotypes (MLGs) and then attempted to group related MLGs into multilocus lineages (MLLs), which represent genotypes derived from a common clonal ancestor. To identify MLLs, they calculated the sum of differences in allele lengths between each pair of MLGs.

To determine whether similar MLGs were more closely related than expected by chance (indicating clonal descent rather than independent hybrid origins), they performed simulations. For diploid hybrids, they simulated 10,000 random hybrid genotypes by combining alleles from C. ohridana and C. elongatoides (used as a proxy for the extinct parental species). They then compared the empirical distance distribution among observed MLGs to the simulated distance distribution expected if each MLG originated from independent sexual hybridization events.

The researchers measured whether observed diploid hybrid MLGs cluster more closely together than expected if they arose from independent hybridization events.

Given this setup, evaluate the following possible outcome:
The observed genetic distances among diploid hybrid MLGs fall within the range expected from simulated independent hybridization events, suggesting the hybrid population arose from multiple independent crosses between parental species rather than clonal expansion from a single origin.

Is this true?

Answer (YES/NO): NO